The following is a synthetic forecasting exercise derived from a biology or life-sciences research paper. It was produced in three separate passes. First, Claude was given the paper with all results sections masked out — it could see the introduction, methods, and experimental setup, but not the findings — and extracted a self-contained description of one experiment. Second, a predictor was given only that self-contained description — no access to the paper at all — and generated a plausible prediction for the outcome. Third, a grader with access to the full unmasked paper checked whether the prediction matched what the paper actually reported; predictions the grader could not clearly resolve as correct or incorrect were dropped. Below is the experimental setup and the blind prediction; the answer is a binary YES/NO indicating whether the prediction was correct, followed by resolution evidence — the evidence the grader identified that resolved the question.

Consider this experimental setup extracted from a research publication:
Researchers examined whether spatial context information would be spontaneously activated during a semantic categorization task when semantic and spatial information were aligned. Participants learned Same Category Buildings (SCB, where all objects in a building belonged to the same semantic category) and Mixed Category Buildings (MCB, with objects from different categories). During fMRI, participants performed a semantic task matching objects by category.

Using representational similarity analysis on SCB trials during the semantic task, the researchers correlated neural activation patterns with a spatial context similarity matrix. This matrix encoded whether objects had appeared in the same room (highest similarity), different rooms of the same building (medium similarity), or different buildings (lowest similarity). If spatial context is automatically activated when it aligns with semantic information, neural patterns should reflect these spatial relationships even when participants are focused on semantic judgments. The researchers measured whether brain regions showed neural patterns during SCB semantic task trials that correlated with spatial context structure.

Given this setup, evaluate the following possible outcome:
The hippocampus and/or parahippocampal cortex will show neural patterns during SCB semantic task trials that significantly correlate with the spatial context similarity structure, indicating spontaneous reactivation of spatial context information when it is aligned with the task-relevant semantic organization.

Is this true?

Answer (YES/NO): NO